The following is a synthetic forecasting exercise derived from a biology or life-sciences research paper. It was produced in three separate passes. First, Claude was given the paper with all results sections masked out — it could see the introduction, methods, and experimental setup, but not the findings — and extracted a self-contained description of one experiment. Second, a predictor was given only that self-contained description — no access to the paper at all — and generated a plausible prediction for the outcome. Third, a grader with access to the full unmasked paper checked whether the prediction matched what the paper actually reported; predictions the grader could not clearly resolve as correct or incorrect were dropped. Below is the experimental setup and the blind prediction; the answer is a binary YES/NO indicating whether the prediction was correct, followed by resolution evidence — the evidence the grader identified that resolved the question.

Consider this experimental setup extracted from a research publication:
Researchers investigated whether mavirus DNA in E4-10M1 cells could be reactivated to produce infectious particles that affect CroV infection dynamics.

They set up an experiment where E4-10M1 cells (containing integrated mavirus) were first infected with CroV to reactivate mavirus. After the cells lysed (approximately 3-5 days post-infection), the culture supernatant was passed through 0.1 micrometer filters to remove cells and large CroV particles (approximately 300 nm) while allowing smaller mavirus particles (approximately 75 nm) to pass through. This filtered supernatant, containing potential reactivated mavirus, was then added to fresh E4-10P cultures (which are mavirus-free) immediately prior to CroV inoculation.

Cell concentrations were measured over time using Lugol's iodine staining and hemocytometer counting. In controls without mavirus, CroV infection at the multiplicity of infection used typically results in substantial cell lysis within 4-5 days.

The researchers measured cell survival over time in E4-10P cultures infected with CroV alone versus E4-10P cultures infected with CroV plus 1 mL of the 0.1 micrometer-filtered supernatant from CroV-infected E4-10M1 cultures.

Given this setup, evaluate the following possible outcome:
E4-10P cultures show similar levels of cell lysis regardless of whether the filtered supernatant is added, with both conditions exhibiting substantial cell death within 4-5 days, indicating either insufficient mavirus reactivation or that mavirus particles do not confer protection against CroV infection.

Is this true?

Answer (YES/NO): NO